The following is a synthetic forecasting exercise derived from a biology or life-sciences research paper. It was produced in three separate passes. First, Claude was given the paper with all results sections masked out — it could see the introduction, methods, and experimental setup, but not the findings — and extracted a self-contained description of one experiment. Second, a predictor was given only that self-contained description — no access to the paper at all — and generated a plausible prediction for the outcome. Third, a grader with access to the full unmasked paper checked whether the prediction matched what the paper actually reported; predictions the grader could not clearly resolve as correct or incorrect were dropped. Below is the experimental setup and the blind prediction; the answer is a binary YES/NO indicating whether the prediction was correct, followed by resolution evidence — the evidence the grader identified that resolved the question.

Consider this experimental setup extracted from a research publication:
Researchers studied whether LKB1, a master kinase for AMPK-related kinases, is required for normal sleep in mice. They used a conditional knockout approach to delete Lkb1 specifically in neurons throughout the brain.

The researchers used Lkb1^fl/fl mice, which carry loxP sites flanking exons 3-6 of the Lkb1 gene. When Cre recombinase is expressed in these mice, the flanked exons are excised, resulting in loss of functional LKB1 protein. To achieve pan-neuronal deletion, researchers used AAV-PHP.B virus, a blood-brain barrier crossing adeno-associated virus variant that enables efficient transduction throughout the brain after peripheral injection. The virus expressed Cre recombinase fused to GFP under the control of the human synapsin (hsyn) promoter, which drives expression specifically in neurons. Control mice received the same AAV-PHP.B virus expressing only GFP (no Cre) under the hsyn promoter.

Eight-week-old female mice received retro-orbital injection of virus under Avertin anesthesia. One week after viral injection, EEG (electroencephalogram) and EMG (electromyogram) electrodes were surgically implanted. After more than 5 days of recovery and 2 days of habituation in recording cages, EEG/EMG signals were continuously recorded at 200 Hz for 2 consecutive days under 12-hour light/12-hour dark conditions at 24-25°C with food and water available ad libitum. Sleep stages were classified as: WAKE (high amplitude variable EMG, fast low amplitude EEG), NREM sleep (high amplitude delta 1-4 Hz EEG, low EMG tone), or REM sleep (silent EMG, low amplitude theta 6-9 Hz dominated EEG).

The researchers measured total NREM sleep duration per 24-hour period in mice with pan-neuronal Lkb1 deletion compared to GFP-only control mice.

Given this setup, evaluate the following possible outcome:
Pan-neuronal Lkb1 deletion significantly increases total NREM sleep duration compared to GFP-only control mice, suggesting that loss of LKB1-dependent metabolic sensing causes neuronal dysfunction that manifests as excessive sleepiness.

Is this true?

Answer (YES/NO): NO